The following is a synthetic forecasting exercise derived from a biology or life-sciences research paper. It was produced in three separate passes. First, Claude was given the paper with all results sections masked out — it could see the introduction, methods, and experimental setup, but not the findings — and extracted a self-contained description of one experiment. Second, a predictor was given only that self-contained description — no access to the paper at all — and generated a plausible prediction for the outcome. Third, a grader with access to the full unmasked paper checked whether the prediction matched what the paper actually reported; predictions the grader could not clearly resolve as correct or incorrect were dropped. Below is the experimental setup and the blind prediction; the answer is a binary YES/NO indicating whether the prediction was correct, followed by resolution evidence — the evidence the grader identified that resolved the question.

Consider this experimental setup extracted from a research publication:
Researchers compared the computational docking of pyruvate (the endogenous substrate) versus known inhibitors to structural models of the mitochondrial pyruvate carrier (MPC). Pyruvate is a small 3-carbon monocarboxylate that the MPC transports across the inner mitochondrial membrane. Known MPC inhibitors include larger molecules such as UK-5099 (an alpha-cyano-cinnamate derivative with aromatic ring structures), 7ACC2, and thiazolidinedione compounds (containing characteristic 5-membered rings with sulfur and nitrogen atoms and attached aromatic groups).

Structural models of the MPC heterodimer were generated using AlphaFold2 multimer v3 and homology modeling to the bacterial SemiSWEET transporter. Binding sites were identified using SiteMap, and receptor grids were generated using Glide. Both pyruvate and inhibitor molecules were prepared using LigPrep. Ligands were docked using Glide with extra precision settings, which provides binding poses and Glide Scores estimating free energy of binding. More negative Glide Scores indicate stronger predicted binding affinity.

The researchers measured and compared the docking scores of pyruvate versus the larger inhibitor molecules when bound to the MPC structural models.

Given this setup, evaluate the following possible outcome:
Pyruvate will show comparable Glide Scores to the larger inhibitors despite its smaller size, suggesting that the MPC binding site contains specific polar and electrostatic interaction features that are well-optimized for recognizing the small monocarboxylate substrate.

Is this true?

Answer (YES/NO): NO